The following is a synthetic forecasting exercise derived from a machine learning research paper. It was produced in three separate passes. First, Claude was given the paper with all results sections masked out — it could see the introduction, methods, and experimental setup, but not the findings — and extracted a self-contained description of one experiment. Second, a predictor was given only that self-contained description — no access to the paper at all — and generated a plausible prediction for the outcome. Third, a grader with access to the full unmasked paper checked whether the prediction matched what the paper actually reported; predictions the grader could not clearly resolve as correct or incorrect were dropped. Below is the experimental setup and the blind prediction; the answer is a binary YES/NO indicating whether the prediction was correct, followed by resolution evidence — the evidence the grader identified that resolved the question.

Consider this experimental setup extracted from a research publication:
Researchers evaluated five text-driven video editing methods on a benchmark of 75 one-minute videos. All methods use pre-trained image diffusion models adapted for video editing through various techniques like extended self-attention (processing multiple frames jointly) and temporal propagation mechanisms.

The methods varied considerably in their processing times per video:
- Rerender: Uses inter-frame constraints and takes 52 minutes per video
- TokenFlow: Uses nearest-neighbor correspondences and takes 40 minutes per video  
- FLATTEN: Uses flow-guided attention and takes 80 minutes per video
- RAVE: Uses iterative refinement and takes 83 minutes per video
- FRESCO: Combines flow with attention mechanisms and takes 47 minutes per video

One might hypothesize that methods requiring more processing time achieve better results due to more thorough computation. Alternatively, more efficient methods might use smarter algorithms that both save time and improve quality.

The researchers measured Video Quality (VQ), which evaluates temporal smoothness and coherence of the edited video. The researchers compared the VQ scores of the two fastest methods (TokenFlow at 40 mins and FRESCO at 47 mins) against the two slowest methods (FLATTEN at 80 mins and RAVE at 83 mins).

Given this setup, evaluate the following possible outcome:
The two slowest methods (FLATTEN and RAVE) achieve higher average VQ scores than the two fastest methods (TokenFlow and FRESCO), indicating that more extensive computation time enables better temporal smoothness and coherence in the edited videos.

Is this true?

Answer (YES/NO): NO